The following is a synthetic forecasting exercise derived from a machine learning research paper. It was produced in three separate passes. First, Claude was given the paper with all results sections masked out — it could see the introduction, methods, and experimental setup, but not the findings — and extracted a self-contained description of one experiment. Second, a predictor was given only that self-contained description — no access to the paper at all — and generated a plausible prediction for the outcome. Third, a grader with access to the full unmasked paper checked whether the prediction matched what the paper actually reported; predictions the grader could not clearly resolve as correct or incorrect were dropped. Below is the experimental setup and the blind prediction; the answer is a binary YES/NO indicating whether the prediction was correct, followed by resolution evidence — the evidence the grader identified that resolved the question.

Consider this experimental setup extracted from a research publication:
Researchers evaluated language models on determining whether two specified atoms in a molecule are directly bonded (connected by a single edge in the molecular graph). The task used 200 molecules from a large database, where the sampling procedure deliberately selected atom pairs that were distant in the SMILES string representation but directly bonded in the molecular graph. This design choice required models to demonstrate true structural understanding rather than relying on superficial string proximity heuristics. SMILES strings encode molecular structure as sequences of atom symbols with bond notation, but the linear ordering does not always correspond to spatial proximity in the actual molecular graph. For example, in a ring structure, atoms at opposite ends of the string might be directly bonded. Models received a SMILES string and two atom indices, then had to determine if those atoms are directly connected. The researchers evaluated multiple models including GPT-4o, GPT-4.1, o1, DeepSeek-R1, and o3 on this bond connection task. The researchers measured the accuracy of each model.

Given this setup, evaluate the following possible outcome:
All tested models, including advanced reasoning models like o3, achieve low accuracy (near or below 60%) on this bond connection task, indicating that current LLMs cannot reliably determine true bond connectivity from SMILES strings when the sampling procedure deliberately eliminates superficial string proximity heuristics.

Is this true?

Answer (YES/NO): NO